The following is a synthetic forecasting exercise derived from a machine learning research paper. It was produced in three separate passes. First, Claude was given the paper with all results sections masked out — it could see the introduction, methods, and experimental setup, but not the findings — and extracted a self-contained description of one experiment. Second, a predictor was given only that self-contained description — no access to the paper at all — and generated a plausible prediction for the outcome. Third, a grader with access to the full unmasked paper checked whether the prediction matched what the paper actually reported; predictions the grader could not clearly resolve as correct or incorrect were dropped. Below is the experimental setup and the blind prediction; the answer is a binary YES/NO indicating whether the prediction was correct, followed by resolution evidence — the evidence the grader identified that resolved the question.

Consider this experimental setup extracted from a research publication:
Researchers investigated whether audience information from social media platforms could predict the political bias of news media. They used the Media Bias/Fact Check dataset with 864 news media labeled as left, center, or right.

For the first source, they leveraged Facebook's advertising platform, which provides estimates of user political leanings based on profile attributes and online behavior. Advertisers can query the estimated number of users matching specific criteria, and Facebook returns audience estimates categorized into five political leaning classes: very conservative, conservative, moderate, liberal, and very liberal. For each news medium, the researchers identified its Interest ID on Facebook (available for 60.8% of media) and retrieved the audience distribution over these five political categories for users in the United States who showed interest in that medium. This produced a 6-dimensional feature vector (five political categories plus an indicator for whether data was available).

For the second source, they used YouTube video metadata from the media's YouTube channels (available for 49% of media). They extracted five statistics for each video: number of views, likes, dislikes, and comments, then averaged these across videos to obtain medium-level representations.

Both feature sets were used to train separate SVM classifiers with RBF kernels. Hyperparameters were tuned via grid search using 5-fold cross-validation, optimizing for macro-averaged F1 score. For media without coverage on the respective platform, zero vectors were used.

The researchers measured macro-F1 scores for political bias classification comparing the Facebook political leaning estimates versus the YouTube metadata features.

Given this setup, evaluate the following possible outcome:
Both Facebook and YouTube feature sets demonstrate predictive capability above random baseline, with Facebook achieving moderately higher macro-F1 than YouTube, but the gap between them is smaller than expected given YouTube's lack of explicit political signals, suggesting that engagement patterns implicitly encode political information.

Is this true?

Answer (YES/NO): NO